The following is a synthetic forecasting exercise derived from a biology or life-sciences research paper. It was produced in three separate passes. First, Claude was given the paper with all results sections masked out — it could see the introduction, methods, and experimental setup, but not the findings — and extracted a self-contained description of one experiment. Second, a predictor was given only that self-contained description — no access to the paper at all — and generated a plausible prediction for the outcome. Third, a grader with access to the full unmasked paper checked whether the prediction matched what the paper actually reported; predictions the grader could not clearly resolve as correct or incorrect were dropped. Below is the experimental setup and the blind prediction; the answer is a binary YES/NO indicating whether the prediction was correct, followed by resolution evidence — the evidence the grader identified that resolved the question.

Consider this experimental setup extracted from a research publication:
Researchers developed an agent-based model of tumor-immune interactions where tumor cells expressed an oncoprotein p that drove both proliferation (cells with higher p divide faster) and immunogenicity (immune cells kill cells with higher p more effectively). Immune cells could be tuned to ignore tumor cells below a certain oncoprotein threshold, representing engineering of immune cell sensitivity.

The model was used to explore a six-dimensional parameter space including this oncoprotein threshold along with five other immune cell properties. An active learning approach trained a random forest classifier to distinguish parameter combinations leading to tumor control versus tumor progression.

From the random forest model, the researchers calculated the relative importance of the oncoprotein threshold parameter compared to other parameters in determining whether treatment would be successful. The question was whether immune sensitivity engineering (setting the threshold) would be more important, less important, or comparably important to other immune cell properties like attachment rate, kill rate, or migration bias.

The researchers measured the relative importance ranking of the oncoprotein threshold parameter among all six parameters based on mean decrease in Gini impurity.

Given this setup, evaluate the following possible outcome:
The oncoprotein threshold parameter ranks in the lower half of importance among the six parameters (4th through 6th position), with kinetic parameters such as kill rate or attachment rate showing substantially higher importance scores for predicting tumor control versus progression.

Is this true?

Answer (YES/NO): NO